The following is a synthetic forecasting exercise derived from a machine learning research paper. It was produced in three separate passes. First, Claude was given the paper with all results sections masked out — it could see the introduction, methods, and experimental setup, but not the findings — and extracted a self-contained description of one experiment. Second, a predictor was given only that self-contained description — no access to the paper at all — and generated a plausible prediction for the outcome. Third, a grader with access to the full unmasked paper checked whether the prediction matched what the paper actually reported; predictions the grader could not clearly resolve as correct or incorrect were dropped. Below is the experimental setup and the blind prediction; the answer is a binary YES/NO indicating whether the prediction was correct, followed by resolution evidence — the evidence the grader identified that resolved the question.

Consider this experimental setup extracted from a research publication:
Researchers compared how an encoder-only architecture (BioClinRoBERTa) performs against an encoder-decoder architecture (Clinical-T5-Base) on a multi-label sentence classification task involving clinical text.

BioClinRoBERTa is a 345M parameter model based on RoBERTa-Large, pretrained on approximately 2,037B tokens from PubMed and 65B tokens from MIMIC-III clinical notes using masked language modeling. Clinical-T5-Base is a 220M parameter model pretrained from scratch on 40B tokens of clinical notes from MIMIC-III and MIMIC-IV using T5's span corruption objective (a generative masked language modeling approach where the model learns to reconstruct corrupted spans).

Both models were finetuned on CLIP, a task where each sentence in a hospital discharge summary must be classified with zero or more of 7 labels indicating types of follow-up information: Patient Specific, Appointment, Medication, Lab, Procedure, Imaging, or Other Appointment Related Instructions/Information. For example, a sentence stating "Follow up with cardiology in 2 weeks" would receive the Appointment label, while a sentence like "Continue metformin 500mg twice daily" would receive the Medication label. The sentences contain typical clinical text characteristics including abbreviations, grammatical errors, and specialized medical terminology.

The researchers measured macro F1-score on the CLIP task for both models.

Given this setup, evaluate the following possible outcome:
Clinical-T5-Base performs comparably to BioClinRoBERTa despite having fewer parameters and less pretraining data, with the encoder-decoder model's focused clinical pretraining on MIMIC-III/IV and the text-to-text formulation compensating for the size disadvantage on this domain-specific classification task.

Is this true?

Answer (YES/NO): NO